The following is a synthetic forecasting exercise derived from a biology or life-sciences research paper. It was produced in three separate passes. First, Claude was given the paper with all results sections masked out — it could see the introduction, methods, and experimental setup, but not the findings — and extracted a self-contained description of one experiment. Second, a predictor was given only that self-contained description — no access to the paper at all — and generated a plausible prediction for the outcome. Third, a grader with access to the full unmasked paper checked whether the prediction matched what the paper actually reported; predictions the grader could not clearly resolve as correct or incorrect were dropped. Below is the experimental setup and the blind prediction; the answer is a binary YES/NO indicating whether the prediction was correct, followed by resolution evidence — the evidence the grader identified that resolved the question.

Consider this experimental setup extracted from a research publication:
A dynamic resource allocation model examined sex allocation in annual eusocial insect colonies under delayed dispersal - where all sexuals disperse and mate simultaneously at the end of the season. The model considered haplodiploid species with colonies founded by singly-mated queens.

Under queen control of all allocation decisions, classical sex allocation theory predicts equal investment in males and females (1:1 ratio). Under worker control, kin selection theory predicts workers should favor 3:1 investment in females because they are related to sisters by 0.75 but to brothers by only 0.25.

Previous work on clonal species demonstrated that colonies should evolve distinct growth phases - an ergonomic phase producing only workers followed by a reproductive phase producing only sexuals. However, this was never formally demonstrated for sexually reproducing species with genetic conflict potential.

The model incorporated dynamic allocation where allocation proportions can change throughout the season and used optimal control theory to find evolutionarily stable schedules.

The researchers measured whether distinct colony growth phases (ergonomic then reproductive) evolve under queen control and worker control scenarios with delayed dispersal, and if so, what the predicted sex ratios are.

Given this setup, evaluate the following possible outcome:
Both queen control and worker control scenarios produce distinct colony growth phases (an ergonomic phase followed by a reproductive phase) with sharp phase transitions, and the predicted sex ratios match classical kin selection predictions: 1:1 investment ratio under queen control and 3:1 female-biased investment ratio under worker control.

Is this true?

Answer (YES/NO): YES